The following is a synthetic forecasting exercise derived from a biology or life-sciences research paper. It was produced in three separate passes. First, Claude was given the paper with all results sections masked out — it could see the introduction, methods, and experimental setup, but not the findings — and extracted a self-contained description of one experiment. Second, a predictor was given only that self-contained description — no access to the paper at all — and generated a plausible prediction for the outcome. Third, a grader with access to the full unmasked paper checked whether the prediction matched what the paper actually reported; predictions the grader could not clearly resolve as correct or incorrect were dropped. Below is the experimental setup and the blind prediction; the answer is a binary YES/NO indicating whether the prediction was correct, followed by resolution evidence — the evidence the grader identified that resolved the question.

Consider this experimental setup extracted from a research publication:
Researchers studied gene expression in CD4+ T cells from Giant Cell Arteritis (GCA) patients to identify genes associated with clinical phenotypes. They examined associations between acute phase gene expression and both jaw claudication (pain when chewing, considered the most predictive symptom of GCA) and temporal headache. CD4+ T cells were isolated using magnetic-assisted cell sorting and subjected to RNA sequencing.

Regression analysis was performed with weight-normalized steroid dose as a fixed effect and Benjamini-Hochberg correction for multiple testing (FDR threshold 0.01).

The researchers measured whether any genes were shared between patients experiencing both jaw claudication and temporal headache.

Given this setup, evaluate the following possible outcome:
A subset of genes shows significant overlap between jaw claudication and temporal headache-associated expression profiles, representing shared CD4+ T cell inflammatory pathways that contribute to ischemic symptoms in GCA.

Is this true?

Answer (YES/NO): NO